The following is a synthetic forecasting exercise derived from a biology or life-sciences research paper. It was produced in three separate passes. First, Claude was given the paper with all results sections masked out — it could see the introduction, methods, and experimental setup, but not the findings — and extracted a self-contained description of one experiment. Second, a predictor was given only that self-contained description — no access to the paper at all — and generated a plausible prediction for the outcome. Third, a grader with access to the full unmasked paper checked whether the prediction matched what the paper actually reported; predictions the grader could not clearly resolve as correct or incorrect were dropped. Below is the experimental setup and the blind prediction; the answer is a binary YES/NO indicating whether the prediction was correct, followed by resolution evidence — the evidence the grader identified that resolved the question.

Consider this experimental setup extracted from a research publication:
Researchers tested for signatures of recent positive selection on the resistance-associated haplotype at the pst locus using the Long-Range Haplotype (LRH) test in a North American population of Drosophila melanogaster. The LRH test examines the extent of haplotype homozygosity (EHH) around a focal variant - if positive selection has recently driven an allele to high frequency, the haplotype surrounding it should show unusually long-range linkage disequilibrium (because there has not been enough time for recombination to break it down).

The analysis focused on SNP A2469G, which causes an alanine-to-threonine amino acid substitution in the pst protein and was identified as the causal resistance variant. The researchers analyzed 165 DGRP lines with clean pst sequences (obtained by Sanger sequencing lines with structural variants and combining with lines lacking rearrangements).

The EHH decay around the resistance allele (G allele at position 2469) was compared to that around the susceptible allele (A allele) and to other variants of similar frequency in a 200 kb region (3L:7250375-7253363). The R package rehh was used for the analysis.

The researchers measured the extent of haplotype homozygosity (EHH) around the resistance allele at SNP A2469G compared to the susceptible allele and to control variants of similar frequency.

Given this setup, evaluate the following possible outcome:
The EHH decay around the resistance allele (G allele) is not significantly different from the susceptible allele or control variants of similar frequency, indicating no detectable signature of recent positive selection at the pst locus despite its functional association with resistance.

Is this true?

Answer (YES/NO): YES